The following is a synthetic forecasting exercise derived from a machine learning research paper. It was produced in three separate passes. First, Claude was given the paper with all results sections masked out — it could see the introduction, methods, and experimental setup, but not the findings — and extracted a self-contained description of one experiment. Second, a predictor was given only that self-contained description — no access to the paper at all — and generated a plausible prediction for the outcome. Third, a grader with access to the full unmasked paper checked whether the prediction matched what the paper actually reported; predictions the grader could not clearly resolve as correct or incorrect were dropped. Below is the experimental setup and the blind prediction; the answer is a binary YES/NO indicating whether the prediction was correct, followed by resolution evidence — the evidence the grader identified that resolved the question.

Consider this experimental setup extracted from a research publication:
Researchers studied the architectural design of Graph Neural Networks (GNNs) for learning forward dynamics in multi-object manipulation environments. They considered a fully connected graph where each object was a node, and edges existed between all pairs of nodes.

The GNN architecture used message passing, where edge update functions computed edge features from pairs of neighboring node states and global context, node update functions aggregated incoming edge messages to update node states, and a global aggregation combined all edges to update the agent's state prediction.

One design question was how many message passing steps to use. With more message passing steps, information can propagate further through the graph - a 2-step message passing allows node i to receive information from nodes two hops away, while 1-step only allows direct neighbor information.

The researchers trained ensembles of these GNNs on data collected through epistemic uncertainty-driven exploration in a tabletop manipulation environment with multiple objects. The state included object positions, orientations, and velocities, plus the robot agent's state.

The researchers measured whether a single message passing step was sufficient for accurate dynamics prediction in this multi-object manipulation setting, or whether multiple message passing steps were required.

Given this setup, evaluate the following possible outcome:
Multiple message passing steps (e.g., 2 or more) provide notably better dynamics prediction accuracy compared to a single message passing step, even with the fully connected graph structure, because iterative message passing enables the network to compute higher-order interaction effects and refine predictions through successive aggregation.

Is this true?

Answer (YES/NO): NO